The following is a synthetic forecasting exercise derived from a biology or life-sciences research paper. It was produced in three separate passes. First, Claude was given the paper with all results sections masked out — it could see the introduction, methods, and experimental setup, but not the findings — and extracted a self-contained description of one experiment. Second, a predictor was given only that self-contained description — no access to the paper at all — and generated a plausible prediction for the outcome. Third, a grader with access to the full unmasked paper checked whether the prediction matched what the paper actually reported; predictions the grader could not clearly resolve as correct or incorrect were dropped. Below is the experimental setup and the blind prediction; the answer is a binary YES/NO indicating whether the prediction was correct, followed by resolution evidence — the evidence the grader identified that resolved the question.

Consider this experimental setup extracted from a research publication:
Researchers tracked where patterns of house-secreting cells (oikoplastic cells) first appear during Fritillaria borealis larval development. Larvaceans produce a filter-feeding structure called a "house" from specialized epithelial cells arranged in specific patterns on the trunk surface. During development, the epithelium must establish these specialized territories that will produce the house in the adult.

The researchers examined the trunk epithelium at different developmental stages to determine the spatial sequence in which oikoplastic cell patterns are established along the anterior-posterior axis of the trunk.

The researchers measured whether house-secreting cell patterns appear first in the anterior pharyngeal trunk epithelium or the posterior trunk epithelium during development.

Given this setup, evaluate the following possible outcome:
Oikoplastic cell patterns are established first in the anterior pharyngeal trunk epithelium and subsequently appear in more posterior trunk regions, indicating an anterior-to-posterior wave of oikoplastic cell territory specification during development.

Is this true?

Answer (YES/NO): YES